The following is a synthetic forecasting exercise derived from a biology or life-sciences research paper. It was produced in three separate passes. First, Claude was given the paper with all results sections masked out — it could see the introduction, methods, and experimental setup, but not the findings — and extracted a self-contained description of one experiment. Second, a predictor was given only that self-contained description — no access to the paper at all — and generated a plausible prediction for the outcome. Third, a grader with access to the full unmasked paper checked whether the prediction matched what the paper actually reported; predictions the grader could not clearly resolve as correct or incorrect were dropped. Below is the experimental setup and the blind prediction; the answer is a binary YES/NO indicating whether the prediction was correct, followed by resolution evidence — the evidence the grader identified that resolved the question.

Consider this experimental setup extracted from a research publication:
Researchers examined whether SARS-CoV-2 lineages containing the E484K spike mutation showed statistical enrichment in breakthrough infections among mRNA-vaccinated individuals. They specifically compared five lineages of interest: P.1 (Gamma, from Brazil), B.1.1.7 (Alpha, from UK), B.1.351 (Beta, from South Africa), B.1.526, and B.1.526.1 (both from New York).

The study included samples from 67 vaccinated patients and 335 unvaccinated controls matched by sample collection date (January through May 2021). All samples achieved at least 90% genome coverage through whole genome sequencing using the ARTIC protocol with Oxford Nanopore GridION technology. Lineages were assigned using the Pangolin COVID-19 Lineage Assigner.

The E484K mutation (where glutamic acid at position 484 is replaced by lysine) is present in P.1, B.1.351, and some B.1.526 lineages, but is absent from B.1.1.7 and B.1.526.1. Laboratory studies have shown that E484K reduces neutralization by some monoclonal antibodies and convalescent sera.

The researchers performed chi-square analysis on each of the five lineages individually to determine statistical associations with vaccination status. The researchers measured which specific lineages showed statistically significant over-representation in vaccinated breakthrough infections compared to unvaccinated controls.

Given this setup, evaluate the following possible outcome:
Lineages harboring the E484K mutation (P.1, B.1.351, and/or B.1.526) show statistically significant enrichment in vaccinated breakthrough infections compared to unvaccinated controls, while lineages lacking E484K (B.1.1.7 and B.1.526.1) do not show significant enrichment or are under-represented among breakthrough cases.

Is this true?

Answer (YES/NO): YES